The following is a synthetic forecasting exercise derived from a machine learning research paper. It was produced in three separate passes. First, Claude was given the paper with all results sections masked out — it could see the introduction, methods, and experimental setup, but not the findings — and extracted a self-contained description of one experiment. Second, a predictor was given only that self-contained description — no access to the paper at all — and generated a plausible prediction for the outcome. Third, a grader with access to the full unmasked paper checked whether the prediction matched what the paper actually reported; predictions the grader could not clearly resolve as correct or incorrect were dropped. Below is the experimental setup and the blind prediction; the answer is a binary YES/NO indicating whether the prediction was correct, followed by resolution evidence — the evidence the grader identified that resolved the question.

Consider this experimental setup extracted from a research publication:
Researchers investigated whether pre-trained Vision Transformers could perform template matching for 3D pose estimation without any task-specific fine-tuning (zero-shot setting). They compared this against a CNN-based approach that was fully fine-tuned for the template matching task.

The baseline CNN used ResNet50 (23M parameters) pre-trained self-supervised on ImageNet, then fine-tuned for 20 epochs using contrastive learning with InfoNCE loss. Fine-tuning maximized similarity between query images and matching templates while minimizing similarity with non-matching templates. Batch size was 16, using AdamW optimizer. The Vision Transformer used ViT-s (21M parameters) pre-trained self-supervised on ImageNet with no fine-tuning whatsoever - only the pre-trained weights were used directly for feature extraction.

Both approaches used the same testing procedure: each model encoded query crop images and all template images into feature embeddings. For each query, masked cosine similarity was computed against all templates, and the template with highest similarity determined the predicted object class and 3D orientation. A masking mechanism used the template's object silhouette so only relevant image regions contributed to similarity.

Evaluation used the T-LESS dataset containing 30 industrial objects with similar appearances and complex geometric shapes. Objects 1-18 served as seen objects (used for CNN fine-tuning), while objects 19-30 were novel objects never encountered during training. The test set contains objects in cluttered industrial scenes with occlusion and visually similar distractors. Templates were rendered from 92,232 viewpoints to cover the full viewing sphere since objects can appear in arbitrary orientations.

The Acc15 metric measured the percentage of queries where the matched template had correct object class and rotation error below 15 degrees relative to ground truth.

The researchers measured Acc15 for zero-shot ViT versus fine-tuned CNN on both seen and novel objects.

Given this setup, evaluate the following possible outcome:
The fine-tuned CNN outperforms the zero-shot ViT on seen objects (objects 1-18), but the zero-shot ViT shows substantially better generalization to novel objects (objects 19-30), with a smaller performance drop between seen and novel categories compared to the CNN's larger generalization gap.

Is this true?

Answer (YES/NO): NO